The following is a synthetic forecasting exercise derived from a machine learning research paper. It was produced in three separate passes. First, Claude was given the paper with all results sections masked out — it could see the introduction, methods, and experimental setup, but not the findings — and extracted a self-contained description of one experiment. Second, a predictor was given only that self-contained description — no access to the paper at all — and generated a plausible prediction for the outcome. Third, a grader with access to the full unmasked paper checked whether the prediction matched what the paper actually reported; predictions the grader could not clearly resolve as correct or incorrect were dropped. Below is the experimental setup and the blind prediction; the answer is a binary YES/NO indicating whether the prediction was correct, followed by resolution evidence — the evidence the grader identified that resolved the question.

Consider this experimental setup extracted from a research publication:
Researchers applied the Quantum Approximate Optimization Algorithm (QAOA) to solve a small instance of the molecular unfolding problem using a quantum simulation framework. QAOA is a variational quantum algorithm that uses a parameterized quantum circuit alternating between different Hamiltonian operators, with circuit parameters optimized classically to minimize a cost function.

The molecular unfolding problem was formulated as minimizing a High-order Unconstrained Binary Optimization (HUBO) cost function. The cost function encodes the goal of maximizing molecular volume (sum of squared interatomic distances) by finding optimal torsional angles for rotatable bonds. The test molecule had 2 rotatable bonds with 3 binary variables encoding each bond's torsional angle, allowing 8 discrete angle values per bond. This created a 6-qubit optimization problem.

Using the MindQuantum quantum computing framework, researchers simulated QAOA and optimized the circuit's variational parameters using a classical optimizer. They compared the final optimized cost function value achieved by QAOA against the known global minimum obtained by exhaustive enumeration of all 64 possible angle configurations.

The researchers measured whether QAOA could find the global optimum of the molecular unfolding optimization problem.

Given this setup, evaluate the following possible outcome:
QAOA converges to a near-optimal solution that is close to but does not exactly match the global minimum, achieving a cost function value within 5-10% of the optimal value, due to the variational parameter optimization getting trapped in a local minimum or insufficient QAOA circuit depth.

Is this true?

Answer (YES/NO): NO